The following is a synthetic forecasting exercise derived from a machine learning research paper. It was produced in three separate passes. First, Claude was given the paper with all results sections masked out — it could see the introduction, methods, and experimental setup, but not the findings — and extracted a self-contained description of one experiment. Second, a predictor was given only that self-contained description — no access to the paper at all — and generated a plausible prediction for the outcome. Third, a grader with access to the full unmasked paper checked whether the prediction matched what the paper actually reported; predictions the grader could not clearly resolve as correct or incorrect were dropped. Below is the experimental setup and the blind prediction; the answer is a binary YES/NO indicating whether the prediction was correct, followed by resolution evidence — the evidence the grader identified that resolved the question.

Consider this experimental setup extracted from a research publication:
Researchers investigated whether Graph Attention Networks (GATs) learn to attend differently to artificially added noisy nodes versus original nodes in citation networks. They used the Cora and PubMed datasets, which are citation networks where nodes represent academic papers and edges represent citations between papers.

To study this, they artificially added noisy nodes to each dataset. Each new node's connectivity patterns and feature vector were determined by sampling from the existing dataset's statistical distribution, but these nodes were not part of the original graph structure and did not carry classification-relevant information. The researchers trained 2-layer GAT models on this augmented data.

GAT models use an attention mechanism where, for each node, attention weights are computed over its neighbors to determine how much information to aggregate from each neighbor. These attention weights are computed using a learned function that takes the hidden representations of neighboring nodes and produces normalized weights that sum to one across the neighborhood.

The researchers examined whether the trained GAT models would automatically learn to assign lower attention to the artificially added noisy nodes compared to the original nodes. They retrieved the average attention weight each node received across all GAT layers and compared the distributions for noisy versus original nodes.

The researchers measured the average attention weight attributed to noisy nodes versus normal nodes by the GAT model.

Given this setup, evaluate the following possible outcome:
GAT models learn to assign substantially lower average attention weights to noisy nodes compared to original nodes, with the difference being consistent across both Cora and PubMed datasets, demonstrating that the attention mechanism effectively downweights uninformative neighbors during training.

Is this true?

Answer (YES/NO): NO